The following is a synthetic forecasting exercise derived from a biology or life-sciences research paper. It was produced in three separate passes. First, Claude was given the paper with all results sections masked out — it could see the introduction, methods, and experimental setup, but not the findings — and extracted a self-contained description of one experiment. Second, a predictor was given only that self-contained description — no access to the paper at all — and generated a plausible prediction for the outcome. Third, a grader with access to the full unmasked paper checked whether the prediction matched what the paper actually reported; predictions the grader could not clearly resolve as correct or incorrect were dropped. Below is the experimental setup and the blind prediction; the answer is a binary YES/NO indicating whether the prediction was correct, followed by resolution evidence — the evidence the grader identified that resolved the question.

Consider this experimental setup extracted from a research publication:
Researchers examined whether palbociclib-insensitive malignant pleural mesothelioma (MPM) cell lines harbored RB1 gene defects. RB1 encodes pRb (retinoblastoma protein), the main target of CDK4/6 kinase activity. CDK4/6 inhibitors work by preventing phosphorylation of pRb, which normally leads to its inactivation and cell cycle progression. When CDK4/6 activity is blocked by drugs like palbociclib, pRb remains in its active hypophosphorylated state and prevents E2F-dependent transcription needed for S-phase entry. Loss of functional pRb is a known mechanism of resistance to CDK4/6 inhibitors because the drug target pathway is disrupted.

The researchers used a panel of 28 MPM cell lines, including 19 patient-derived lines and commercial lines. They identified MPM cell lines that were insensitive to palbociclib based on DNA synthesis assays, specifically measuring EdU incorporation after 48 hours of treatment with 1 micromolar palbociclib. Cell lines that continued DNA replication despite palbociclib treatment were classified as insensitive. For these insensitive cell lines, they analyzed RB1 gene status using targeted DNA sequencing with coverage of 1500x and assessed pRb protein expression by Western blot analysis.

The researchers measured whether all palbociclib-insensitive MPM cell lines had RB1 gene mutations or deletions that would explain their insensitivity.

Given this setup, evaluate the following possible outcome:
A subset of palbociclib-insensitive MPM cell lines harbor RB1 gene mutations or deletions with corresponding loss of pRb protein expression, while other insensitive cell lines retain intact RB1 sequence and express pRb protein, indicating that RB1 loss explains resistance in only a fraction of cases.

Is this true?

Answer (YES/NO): YES